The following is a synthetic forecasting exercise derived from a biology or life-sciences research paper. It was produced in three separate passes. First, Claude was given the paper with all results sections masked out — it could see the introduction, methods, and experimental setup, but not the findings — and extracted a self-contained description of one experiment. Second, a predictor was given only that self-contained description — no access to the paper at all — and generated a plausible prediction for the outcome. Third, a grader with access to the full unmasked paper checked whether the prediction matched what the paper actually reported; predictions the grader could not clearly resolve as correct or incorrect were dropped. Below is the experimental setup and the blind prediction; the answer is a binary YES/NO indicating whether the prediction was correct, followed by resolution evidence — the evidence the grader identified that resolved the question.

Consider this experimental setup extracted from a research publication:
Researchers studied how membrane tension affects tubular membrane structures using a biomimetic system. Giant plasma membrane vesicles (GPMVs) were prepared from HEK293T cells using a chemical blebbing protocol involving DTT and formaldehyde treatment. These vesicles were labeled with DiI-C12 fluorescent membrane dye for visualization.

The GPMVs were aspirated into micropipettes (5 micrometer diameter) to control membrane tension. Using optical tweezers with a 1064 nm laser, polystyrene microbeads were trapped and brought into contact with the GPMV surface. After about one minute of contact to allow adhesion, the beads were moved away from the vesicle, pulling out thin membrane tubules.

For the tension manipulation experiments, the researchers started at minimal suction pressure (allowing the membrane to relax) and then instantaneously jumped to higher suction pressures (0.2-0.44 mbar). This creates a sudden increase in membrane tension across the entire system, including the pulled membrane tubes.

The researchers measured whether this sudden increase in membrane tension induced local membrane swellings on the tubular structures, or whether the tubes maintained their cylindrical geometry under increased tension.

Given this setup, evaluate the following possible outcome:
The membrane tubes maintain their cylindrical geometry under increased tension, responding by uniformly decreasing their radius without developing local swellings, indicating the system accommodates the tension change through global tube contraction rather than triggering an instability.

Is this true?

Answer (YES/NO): NO